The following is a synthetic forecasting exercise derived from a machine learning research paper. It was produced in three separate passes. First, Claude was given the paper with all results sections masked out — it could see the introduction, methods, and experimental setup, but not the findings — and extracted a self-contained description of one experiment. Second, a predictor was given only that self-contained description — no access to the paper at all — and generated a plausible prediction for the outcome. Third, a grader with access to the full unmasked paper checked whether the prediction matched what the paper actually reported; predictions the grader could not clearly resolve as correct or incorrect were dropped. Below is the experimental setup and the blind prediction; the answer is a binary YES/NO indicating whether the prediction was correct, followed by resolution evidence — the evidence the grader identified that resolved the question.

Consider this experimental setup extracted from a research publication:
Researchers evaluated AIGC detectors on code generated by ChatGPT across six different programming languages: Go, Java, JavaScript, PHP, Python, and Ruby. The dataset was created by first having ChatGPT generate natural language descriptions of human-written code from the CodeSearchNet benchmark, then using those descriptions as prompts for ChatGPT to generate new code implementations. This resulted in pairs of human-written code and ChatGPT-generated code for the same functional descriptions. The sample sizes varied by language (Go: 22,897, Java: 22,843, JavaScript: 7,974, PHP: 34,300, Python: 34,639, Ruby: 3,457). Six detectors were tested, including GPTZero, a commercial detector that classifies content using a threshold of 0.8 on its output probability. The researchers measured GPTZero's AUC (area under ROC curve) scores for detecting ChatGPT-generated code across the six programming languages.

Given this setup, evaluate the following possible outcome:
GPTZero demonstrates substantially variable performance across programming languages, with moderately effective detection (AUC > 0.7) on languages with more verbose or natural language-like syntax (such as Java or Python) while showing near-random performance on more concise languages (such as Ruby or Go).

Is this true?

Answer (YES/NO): NO